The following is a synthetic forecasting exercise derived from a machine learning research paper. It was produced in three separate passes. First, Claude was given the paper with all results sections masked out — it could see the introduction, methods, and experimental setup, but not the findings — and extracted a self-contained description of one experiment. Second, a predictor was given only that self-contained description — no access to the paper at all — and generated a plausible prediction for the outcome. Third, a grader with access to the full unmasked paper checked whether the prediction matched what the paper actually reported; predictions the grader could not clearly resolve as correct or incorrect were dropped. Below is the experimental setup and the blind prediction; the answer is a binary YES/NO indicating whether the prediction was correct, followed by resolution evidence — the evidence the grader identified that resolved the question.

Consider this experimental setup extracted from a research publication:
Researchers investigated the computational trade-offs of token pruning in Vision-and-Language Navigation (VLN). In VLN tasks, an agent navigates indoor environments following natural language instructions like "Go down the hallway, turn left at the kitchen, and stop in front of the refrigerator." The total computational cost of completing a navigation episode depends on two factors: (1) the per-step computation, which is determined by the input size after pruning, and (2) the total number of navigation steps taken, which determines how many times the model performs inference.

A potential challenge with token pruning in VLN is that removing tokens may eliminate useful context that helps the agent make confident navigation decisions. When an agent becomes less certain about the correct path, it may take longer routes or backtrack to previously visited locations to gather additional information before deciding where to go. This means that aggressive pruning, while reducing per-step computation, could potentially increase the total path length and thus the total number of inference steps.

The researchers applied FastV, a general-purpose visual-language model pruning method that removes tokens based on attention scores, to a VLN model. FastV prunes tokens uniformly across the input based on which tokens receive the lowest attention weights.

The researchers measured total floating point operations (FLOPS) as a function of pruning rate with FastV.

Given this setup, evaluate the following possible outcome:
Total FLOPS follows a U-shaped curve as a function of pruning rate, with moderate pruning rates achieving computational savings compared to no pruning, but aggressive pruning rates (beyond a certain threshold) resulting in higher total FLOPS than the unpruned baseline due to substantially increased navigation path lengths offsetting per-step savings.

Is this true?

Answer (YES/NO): NO